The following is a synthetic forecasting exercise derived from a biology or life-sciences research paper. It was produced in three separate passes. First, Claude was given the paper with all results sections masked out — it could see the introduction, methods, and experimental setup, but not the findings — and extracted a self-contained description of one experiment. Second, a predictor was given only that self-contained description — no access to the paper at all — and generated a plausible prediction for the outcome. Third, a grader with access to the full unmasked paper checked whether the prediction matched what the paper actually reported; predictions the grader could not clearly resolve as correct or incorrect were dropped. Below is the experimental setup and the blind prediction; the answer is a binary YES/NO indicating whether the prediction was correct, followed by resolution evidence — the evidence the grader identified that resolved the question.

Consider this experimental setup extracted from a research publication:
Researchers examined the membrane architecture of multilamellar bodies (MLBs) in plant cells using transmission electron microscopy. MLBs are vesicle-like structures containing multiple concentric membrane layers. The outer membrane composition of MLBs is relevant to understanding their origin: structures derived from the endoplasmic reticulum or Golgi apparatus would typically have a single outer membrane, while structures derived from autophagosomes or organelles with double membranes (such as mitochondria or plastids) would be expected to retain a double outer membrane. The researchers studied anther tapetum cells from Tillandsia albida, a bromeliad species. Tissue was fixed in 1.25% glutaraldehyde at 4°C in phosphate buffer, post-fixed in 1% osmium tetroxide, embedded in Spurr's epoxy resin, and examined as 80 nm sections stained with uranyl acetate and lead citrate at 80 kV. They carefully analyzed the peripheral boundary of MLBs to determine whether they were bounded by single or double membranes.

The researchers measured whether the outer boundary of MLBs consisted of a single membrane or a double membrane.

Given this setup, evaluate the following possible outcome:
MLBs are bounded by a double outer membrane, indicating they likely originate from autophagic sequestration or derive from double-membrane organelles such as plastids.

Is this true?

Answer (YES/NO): NO